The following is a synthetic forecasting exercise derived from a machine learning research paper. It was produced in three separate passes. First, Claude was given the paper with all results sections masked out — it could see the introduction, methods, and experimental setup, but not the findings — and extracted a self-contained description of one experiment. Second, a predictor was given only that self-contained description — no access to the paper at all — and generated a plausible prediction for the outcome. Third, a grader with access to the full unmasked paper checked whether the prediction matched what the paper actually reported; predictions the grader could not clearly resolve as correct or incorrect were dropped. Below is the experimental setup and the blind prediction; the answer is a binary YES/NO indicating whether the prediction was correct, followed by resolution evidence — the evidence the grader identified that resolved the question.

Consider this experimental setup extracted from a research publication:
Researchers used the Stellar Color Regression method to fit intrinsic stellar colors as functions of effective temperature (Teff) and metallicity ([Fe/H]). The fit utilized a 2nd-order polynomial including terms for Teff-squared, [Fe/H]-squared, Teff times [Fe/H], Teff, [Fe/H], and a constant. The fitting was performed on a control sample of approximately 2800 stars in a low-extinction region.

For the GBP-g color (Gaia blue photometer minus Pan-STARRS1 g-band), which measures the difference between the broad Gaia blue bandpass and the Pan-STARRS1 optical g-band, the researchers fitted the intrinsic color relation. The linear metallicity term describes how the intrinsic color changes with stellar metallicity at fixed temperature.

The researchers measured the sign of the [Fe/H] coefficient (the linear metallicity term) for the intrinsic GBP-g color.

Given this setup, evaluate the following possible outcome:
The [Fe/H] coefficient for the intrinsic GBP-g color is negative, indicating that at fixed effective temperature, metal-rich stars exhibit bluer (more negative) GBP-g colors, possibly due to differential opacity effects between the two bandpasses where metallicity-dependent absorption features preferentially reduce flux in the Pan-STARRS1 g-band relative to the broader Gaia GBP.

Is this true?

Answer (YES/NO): YES